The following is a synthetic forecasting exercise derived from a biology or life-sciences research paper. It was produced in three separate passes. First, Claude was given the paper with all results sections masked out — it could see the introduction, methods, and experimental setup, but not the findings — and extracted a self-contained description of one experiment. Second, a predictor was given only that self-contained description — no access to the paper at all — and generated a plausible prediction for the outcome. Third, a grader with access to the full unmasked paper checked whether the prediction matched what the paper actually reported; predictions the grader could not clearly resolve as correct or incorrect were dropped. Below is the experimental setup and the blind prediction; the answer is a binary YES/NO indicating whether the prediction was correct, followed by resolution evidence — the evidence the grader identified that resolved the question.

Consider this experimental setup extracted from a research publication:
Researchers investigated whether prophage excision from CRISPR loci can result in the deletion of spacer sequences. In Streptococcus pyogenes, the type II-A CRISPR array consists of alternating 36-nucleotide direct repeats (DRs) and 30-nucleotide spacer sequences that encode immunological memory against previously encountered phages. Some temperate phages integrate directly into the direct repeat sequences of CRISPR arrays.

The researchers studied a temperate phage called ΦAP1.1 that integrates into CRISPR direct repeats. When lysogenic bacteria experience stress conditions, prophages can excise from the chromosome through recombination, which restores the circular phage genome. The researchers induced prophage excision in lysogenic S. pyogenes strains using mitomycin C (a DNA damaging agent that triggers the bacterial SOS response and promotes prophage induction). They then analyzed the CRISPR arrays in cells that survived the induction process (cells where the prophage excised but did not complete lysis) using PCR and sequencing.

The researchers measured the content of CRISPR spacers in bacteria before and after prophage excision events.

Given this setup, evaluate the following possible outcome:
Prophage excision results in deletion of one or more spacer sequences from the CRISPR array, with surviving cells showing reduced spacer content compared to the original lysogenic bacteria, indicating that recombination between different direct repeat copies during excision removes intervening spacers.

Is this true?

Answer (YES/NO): YES